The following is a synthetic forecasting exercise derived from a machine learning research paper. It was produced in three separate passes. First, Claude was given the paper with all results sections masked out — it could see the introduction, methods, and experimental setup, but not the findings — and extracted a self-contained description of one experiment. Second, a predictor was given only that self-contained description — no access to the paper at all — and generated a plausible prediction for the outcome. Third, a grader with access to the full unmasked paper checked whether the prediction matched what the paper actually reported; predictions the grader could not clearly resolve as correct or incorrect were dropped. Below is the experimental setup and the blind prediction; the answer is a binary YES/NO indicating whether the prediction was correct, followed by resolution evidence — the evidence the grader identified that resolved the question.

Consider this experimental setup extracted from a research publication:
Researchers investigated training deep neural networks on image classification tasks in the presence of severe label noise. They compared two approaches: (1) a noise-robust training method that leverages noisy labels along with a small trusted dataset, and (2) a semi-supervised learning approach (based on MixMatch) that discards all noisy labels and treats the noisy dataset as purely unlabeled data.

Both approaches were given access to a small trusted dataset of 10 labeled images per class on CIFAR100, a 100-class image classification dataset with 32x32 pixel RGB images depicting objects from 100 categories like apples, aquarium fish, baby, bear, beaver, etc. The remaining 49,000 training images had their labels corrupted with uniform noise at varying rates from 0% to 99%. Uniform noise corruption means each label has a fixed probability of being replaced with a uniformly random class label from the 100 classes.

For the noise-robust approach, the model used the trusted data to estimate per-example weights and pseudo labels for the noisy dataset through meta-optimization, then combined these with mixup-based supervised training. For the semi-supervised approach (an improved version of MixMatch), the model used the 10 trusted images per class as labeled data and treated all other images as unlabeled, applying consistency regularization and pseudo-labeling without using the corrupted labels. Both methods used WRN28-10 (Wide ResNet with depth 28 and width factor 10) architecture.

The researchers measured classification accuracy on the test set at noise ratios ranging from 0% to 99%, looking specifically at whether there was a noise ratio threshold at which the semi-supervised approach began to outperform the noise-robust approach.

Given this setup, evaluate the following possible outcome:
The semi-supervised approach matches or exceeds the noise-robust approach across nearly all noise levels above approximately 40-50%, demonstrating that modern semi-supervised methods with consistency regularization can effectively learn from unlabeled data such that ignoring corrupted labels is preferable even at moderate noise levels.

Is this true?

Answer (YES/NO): NO